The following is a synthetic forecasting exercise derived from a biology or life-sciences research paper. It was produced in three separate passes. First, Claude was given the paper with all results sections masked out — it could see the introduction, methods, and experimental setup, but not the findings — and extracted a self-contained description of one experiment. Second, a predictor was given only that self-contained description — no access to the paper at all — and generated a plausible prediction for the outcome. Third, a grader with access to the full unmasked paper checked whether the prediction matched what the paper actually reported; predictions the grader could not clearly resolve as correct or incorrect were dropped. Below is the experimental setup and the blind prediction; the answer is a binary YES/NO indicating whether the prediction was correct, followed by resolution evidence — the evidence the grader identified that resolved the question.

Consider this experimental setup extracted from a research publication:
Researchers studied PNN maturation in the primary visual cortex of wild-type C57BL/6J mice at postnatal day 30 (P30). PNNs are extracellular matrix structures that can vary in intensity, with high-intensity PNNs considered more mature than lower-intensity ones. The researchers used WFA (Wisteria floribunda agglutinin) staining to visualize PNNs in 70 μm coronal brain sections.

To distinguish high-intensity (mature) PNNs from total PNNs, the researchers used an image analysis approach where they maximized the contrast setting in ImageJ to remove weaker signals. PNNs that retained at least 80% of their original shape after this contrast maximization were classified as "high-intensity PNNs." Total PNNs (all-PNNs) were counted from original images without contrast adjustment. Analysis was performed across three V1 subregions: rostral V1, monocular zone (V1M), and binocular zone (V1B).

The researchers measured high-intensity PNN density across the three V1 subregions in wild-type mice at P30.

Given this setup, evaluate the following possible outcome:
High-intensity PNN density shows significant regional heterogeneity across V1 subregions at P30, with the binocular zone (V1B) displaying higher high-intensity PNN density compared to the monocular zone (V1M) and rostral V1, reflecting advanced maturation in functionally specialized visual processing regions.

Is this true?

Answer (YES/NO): NO